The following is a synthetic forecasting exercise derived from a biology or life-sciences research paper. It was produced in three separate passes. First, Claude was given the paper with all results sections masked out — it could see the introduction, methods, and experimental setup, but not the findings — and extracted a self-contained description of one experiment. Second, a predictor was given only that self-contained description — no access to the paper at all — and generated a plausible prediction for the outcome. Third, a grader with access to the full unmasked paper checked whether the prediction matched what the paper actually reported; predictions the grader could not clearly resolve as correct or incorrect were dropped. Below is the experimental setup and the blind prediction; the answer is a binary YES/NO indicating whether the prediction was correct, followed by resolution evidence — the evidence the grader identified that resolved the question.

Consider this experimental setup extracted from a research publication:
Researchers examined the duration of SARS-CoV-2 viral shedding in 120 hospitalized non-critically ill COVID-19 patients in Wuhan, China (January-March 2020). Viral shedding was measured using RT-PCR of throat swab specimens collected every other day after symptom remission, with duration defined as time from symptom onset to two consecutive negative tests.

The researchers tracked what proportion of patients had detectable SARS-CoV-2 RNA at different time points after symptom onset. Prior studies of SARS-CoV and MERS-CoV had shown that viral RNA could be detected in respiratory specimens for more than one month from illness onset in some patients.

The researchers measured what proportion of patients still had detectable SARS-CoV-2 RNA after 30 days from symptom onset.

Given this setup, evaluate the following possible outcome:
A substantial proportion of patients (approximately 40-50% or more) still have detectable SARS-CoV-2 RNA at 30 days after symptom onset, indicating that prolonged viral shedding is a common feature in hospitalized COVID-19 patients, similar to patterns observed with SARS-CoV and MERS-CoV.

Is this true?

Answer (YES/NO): NO